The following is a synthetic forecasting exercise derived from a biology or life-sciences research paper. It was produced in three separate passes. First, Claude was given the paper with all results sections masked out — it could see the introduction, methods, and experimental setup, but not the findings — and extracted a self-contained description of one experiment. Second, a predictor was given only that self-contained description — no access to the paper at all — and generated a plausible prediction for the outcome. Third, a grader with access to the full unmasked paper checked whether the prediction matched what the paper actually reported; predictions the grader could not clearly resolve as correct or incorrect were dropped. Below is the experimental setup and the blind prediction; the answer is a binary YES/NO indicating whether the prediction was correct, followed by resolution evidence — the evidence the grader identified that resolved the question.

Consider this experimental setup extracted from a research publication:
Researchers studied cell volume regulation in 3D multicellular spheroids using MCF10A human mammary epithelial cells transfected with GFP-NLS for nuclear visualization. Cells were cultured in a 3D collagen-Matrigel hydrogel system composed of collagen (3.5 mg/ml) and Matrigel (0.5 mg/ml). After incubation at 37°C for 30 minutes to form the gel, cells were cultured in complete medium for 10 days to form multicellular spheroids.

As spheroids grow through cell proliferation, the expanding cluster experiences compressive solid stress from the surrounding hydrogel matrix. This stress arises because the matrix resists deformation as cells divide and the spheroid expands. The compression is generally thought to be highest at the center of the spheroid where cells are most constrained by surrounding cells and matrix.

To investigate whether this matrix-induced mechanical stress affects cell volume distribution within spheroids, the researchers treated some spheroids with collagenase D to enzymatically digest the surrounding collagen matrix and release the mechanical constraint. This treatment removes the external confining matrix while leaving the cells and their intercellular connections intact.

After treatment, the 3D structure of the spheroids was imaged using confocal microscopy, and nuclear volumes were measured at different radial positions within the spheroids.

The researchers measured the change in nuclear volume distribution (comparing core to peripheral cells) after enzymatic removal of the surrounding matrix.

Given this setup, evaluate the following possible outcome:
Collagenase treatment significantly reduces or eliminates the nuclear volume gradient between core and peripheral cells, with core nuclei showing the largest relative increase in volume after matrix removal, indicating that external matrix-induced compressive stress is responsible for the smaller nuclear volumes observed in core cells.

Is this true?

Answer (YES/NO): YES